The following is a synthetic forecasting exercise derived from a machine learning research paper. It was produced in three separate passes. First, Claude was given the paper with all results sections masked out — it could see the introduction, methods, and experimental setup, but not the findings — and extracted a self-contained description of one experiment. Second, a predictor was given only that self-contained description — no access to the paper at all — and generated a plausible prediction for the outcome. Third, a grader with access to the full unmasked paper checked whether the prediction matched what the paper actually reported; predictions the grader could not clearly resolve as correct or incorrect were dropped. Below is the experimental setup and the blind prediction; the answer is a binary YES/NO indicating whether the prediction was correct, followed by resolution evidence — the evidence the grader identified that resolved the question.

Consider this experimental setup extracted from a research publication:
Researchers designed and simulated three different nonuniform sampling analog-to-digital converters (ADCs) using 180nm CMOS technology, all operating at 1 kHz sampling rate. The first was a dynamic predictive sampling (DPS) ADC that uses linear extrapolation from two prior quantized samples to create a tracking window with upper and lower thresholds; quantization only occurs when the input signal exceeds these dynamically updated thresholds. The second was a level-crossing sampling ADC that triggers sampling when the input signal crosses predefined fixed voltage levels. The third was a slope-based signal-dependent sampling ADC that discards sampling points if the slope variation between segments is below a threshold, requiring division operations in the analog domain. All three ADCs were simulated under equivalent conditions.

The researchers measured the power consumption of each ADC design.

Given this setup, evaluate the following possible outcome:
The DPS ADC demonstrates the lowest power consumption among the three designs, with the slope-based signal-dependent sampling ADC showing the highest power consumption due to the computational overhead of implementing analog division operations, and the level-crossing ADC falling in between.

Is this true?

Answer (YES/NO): NO